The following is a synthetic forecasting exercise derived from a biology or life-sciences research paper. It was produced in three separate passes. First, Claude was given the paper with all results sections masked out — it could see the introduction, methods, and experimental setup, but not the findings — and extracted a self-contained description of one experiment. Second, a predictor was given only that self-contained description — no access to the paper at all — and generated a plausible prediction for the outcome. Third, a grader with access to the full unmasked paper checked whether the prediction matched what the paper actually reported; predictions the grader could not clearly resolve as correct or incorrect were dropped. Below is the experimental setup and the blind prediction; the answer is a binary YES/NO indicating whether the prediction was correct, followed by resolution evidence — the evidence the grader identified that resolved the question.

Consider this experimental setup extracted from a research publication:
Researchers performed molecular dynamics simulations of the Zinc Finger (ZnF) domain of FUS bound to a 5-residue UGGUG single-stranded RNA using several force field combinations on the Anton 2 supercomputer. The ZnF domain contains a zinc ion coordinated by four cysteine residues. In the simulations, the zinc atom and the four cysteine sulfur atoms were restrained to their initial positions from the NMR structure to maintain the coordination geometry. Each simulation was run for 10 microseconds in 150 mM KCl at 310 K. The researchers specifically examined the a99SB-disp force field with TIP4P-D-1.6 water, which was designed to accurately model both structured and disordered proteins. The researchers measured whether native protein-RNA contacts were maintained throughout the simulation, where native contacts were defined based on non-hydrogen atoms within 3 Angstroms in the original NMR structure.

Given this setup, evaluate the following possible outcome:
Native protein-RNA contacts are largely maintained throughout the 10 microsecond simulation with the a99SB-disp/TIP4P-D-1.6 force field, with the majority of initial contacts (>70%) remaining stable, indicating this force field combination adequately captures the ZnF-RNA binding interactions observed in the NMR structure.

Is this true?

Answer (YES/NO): NO